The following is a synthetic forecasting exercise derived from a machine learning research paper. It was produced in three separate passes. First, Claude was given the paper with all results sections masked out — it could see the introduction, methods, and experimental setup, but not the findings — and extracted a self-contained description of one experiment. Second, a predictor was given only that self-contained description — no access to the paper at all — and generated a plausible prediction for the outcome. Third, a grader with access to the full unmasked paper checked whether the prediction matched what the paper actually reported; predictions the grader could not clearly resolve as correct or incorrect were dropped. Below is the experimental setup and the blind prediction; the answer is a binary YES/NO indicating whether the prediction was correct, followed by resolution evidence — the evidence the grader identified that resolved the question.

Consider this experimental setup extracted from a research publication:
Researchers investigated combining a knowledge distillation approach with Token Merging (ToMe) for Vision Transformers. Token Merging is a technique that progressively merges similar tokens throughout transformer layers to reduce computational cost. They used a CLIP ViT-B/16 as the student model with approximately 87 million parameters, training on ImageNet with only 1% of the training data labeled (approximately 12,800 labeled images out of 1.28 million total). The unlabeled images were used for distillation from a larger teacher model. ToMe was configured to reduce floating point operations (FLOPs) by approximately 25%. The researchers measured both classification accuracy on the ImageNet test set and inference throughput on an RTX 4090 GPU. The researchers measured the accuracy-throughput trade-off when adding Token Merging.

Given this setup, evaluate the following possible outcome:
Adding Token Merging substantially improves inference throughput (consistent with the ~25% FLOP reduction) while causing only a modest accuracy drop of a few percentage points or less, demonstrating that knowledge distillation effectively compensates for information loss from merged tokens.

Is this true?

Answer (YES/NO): YES